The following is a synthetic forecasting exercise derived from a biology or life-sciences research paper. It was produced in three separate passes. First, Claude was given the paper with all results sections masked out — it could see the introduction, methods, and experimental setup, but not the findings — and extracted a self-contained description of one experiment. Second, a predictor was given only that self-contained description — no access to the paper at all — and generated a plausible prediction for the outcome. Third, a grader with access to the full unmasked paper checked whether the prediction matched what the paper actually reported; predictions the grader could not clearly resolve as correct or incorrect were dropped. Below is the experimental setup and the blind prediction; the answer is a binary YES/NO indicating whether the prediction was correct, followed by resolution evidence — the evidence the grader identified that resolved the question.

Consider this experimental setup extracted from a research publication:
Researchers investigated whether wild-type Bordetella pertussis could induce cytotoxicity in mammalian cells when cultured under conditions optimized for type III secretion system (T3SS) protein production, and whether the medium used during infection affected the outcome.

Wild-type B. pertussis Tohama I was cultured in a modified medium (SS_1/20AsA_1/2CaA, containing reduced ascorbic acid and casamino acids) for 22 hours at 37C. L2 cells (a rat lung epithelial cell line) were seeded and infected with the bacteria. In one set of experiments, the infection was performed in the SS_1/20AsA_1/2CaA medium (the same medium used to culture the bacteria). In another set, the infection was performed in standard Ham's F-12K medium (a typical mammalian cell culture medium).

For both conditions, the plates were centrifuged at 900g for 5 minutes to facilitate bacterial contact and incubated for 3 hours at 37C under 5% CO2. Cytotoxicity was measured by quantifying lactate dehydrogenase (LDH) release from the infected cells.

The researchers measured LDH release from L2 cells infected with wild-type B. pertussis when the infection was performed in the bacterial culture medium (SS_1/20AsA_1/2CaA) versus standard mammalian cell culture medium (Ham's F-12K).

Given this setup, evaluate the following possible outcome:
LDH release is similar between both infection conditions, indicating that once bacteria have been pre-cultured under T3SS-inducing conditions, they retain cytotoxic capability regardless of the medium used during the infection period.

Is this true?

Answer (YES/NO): NO